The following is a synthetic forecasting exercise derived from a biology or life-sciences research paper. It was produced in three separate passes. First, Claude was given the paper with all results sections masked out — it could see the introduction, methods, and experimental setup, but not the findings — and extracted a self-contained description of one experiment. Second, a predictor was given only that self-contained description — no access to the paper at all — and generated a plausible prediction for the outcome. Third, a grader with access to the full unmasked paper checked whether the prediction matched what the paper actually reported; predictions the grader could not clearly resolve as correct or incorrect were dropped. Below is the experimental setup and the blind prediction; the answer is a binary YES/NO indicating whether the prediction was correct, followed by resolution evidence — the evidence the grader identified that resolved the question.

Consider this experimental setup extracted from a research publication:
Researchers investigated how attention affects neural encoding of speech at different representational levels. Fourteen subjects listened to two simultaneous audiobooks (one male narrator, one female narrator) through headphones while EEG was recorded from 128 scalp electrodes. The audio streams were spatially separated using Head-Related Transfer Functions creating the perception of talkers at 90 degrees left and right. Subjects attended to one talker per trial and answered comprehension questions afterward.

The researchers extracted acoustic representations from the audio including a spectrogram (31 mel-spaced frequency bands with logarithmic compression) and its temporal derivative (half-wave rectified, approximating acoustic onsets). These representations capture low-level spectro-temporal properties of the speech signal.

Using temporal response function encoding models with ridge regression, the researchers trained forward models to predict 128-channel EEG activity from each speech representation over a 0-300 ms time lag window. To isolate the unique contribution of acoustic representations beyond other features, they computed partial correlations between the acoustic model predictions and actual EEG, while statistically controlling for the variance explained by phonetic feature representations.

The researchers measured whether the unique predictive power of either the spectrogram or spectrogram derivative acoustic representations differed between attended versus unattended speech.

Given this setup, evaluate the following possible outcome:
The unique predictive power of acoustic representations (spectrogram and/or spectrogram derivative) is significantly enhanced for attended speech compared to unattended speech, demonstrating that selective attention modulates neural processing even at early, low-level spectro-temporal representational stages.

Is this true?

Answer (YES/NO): NO